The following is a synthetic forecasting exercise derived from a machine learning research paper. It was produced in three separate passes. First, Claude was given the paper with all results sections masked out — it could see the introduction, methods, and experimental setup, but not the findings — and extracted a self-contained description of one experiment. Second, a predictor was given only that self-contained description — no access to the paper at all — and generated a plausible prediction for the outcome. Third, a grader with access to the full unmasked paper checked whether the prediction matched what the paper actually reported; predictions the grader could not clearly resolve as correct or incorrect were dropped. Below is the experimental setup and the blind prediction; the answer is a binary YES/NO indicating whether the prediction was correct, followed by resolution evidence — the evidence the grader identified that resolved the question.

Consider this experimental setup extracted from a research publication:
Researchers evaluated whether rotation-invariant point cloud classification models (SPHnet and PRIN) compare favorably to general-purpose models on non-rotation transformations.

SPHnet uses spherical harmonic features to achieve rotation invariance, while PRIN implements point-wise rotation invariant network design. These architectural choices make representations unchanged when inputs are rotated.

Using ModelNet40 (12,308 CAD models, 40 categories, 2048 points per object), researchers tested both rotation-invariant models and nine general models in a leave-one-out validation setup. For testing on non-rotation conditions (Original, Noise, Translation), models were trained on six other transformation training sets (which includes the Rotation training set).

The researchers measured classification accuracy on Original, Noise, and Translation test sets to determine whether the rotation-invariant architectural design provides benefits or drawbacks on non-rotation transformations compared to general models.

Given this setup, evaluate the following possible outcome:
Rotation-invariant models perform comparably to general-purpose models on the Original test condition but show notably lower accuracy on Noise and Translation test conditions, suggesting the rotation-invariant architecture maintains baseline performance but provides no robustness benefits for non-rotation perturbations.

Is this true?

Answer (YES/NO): NO